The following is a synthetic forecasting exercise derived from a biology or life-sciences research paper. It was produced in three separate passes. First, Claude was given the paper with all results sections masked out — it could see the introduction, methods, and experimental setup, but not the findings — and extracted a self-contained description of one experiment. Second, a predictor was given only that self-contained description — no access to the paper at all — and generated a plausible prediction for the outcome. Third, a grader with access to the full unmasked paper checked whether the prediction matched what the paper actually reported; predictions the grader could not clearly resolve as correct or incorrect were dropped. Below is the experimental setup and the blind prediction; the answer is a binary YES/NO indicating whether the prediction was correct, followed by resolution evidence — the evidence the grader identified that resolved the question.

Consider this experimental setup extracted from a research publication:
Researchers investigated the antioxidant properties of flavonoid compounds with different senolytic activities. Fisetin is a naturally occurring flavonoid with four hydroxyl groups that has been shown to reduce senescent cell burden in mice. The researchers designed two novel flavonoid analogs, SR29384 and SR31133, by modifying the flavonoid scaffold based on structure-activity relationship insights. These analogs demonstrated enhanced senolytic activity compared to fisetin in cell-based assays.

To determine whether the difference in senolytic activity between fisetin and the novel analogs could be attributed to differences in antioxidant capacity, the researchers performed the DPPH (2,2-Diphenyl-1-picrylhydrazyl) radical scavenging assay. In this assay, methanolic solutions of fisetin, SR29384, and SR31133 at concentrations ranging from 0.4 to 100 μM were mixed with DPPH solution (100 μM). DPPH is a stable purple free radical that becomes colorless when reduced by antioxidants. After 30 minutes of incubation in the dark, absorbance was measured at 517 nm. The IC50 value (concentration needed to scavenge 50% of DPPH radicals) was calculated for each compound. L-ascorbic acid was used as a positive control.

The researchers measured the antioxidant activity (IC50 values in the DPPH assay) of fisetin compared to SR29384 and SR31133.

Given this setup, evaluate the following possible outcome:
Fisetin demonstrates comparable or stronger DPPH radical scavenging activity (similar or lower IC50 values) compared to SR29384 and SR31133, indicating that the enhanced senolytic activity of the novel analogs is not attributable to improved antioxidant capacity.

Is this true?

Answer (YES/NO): YES